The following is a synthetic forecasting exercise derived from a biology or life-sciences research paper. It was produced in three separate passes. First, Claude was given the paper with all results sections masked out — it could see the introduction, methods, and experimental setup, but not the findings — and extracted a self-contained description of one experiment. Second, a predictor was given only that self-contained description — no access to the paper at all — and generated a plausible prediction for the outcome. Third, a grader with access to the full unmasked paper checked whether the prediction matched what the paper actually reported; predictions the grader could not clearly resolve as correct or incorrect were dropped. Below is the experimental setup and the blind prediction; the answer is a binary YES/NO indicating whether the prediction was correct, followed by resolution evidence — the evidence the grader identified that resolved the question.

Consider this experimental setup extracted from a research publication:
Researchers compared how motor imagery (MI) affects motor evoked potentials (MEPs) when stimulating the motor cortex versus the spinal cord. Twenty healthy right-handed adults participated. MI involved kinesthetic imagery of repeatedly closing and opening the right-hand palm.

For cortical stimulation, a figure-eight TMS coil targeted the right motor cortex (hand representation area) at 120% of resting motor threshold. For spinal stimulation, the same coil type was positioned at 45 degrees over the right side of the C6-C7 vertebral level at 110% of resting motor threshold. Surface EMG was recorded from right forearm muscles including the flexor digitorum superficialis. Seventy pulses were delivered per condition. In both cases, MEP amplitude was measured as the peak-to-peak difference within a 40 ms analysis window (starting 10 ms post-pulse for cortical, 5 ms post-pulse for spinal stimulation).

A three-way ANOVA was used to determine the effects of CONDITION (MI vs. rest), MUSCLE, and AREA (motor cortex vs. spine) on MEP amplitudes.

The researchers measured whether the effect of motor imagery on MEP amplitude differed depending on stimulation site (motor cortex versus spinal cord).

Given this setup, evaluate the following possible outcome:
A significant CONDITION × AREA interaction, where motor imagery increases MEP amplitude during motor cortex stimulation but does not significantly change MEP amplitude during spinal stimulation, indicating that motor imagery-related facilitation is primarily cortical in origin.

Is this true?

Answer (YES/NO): NO